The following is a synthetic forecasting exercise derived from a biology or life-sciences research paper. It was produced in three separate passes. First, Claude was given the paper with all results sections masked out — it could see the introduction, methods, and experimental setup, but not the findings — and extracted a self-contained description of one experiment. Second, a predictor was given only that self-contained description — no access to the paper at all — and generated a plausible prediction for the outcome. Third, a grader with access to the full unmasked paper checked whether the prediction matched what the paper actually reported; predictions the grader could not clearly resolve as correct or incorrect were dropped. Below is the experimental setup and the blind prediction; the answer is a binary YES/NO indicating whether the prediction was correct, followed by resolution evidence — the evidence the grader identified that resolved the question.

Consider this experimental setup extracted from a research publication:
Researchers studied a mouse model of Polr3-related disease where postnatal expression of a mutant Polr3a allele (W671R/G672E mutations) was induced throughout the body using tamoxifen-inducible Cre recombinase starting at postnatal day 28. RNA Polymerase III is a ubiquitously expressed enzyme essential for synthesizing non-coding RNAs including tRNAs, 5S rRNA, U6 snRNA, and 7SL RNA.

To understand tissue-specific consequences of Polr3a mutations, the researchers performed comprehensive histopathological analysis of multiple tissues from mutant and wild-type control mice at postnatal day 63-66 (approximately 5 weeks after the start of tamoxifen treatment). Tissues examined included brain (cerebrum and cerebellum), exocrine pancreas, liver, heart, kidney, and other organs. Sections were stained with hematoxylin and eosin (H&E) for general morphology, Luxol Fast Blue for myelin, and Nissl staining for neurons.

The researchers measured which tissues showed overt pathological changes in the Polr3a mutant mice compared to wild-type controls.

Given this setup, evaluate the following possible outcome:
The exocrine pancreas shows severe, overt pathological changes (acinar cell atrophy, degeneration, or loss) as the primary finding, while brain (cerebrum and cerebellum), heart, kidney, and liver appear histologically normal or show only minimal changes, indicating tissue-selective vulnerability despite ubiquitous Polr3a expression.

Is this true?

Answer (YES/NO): NO